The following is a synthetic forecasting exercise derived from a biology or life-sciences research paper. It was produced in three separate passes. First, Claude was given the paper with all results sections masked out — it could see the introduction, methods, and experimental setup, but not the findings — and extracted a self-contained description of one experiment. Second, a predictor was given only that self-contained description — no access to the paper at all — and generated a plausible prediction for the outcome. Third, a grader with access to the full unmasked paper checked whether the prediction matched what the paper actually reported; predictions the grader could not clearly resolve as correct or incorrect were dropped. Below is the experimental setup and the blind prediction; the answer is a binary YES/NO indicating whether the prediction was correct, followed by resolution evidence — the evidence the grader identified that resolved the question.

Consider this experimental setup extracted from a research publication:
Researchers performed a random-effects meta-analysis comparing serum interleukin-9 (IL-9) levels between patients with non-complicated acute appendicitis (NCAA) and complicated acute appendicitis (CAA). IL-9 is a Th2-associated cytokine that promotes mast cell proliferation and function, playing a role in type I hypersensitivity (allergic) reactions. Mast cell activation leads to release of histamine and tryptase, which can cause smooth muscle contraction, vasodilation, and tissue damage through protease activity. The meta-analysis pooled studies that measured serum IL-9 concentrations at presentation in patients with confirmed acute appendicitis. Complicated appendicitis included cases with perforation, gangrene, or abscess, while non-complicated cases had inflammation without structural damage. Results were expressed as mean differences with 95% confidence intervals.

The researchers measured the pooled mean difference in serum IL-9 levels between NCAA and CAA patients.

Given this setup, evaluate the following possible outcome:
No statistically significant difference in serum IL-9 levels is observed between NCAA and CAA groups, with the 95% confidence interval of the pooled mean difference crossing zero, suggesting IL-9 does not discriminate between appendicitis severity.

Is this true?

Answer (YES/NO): NO